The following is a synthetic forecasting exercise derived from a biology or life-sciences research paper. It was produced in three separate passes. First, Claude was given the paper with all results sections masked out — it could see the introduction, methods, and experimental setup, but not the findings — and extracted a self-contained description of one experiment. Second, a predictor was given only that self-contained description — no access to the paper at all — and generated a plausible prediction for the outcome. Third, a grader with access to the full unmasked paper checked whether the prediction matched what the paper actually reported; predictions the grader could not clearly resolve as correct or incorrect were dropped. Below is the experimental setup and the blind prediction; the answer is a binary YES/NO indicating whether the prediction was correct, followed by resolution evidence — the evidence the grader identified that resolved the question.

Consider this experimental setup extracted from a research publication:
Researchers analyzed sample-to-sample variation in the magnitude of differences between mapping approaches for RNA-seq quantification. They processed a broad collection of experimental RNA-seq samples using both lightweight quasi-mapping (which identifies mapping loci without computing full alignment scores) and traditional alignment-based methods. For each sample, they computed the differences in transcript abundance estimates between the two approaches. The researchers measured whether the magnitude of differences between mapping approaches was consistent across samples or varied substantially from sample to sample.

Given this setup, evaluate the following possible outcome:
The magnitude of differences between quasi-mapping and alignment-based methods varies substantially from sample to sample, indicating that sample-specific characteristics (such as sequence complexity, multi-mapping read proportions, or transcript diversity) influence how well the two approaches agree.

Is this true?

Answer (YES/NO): YES